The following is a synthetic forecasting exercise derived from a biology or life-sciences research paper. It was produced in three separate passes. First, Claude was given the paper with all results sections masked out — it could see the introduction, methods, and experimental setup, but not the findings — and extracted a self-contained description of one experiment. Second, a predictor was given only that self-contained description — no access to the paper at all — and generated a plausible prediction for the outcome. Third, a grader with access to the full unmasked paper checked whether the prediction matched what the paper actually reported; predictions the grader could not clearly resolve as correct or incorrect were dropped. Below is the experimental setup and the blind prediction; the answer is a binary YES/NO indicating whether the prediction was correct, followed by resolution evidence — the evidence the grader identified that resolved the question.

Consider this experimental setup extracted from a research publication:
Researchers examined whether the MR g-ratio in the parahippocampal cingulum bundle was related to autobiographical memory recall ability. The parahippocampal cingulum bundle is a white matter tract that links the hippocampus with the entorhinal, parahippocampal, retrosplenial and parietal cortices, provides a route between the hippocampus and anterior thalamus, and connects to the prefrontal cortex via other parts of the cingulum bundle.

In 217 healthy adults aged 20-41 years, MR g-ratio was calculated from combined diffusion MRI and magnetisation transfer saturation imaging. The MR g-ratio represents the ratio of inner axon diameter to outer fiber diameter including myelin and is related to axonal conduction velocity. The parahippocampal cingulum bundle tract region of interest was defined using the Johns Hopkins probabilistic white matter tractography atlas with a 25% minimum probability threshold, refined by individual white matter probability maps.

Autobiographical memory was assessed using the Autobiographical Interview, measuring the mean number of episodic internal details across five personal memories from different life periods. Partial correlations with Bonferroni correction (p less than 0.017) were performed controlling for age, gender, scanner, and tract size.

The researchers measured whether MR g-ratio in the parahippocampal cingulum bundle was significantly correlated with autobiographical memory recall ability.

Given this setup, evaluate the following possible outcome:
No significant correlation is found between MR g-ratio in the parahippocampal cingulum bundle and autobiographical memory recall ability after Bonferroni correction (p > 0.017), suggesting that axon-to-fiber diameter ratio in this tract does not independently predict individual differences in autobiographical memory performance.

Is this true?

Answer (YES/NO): NO